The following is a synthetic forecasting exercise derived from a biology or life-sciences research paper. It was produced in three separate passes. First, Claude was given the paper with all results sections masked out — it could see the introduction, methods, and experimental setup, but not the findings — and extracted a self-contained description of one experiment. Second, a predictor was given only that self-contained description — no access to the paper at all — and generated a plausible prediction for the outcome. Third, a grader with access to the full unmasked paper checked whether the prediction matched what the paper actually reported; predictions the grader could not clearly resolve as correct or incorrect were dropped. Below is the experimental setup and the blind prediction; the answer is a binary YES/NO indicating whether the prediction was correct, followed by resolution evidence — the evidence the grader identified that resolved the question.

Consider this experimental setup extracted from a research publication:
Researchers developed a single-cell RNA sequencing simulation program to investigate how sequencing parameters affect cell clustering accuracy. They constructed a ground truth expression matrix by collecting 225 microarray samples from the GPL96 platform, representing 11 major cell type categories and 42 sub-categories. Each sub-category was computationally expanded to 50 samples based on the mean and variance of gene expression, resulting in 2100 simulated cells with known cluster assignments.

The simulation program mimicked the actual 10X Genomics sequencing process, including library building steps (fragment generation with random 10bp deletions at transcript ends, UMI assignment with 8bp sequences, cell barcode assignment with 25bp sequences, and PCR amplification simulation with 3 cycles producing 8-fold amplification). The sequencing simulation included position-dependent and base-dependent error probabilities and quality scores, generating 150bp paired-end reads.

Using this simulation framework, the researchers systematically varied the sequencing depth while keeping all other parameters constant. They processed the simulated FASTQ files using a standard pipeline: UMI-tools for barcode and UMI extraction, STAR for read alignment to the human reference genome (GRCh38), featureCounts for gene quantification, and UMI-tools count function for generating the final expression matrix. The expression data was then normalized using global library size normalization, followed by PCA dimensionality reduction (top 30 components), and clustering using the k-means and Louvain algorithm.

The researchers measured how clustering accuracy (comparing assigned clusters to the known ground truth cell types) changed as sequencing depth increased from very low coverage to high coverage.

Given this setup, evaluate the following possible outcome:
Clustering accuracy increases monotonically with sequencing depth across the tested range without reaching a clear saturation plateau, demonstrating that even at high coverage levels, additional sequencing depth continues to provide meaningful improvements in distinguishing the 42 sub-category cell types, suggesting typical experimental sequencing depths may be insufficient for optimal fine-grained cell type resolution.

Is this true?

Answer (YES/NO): NO